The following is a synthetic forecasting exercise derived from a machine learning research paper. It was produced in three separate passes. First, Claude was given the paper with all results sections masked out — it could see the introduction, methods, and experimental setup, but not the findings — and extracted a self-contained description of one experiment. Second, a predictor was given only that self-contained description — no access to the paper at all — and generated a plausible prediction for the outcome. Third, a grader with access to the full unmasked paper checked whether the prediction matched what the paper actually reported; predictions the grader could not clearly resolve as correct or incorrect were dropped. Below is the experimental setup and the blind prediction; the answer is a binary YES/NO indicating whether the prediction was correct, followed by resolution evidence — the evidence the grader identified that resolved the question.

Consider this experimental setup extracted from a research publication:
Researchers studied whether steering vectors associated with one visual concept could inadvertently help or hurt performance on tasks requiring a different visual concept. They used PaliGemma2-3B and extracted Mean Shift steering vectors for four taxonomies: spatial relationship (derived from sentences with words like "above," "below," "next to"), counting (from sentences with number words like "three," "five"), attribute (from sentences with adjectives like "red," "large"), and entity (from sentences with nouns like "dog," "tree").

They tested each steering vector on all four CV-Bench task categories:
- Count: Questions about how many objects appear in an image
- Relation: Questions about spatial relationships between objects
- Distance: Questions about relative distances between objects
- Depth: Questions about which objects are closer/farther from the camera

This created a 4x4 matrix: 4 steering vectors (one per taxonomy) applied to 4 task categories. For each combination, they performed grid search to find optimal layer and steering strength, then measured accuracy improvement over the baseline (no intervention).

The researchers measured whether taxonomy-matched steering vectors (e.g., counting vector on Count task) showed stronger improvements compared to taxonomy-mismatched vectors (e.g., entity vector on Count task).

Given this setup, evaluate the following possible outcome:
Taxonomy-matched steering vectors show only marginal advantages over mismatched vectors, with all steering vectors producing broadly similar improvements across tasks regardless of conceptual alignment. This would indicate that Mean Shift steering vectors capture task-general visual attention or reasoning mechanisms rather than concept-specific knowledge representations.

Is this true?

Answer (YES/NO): NO